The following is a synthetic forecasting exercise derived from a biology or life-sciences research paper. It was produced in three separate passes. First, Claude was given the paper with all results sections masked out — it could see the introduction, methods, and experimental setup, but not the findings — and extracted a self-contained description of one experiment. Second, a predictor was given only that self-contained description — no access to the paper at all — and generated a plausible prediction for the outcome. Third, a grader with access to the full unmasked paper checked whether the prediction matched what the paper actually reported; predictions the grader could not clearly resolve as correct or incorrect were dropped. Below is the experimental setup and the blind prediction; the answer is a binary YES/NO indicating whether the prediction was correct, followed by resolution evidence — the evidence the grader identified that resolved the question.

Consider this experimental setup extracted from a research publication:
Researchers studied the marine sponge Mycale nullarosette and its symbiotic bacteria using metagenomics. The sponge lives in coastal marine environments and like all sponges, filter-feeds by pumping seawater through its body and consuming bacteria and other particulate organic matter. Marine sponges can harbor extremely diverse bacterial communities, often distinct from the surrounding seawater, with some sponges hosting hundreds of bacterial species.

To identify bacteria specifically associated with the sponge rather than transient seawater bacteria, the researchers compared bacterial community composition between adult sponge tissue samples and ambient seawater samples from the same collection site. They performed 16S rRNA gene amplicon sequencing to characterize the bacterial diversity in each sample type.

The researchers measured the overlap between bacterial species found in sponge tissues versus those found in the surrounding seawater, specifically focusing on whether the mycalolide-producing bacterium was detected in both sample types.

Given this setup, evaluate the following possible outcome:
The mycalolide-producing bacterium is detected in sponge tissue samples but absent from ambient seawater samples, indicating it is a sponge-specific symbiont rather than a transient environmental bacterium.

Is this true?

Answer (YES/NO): YES